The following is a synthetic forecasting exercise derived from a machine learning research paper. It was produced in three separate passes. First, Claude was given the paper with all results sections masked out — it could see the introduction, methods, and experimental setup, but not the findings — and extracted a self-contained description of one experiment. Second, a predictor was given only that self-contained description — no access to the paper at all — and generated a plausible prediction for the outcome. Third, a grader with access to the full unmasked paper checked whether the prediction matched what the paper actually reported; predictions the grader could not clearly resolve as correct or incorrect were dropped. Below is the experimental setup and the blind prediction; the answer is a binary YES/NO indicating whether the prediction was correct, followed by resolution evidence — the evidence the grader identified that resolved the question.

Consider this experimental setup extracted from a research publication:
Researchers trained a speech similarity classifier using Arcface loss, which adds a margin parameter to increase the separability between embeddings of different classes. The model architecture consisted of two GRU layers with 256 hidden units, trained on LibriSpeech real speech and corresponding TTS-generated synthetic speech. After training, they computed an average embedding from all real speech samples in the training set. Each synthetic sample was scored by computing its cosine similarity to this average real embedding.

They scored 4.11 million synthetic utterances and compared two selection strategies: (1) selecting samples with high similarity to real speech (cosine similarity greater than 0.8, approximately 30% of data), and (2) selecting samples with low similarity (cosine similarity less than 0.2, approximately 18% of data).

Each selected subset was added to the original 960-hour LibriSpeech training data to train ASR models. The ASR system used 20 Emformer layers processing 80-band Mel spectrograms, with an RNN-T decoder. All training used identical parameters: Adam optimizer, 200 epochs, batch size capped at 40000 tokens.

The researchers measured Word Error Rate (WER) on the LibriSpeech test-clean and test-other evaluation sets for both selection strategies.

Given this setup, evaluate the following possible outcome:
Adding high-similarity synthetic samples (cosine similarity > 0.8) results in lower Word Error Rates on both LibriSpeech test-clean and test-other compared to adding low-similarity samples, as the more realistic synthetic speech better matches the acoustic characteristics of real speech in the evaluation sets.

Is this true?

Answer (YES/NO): YES